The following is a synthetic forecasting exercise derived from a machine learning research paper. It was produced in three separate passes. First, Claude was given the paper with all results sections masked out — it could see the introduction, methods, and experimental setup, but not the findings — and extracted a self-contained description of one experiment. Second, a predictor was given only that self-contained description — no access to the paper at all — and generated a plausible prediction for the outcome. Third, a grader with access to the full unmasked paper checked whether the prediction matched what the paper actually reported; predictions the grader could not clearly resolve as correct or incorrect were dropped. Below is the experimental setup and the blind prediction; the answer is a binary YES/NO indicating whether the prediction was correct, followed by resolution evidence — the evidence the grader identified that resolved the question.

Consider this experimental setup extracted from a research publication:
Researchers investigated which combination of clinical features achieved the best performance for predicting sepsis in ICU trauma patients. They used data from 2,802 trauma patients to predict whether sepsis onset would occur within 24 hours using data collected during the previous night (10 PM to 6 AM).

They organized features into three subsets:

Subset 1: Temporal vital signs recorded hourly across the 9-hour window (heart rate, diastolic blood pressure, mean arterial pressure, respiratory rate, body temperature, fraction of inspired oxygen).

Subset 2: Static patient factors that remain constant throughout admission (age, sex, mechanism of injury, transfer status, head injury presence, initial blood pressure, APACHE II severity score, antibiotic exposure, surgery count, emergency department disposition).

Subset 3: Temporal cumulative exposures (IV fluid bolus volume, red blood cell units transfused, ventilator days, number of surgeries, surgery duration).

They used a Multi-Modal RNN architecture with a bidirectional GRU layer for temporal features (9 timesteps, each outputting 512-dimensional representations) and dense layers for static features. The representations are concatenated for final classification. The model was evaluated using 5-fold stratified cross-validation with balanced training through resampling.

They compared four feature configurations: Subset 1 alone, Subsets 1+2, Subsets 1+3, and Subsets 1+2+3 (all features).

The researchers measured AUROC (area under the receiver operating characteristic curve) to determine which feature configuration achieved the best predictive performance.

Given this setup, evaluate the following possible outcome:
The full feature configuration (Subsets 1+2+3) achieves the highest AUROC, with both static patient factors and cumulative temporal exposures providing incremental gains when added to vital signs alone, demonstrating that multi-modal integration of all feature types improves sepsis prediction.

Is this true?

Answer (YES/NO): NO